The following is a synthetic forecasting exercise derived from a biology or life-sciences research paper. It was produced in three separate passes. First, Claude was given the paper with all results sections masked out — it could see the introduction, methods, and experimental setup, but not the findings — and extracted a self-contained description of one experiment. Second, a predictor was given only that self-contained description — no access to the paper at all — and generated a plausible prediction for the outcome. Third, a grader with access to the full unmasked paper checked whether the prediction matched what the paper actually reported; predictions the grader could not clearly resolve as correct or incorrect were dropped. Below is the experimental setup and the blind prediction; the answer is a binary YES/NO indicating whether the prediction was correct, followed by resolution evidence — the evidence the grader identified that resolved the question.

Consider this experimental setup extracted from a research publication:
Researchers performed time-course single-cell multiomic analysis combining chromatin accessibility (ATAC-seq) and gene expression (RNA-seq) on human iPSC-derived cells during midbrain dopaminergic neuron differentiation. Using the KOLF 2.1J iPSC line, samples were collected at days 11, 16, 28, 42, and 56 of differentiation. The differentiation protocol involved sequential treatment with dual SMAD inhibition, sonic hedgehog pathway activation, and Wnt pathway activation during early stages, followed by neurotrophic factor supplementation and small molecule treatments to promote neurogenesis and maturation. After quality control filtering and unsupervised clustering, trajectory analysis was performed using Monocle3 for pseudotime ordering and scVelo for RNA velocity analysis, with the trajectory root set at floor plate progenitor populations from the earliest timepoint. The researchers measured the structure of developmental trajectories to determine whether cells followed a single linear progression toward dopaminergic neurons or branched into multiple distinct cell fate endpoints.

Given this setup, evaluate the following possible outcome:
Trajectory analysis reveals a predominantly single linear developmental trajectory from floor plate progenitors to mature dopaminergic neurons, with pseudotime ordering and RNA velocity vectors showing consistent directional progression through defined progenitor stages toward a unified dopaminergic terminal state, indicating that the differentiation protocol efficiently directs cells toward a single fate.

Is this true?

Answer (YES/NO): NO